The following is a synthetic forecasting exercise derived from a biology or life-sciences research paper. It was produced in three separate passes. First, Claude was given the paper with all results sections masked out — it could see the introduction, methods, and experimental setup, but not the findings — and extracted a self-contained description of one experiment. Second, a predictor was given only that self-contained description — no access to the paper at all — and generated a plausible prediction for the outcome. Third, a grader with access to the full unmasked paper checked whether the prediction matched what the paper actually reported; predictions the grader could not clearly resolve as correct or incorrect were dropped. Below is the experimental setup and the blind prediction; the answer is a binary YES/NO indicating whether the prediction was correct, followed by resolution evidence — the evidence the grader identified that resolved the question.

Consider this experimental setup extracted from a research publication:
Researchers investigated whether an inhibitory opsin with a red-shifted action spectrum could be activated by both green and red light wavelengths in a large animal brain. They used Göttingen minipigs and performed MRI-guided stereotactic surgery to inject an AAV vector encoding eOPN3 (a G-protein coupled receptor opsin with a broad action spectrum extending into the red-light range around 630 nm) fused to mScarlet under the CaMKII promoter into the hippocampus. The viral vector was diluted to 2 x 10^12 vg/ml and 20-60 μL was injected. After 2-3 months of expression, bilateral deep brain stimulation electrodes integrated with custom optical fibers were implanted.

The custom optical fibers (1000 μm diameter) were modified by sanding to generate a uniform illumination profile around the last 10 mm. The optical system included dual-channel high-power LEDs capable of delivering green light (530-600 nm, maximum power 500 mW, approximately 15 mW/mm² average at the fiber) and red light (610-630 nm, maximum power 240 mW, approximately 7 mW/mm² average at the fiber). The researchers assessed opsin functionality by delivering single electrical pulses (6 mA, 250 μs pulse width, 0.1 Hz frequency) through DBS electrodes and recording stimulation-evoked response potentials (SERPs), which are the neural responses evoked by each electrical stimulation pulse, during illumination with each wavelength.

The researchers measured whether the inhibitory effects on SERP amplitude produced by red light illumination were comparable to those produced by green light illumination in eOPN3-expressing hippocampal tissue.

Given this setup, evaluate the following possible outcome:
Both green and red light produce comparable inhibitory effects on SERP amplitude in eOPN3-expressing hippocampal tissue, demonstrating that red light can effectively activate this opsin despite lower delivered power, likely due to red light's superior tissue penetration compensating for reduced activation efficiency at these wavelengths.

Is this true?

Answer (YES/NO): YES